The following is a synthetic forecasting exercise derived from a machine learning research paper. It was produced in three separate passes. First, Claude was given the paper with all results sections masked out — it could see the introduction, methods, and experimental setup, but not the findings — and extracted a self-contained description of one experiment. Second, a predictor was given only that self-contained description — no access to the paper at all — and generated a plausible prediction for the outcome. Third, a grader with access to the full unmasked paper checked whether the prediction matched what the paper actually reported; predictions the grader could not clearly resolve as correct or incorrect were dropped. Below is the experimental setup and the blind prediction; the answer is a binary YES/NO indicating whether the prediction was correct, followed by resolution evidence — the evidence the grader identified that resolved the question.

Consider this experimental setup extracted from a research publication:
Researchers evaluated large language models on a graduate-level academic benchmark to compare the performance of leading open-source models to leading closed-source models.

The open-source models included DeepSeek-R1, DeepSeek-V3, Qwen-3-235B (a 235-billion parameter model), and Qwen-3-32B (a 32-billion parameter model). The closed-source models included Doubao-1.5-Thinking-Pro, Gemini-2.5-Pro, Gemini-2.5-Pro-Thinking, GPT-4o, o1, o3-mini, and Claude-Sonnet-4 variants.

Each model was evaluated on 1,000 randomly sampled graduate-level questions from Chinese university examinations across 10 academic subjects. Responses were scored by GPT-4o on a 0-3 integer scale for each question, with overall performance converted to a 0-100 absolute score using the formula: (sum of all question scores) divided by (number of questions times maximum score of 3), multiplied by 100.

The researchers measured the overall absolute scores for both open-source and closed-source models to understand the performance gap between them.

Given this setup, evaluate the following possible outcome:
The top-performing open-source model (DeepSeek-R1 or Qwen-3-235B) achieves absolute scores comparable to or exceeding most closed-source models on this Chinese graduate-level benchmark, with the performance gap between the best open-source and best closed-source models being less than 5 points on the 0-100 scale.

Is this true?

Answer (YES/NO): YES